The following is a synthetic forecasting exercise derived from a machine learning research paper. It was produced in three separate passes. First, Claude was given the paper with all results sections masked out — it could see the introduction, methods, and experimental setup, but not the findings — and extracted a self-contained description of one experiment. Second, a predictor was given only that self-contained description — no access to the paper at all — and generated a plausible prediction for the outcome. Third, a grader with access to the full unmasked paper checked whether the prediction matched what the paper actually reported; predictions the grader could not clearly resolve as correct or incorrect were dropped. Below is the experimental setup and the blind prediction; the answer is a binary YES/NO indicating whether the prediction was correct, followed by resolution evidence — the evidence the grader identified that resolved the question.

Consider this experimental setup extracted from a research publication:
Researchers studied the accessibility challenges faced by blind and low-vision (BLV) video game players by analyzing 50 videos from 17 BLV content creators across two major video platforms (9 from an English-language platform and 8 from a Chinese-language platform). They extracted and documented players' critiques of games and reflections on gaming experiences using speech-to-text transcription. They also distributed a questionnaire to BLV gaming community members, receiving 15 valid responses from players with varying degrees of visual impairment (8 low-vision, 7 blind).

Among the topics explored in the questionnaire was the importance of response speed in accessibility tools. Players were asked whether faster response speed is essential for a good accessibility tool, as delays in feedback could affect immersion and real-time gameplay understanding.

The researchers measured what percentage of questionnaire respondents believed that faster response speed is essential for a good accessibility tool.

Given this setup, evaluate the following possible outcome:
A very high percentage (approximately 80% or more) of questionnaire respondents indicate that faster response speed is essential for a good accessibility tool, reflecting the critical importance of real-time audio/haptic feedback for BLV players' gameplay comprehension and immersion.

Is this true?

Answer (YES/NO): YES